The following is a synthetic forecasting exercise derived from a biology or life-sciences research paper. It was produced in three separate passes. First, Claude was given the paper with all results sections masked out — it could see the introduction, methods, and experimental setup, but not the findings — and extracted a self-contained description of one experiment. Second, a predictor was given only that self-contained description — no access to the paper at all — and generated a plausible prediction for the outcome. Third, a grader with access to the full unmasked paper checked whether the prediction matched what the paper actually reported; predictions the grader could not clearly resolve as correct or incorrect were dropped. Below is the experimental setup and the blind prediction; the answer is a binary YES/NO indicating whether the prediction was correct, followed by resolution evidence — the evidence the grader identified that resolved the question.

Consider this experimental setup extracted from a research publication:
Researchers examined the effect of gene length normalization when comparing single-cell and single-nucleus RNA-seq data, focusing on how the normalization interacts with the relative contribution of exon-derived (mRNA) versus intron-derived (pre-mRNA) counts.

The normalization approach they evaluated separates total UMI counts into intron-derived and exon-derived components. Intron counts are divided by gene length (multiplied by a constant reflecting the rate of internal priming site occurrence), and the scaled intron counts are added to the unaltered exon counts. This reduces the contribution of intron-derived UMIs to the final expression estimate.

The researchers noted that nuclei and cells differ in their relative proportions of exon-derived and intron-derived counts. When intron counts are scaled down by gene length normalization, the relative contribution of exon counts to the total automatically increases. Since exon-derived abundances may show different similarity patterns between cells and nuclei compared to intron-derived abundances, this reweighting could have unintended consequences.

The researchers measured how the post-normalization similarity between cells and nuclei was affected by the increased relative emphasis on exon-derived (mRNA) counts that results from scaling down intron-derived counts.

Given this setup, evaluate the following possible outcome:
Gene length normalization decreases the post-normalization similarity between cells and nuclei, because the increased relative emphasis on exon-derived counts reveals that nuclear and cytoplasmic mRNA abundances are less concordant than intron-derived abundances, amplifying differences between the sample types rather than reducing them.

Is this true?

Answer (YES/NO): YES